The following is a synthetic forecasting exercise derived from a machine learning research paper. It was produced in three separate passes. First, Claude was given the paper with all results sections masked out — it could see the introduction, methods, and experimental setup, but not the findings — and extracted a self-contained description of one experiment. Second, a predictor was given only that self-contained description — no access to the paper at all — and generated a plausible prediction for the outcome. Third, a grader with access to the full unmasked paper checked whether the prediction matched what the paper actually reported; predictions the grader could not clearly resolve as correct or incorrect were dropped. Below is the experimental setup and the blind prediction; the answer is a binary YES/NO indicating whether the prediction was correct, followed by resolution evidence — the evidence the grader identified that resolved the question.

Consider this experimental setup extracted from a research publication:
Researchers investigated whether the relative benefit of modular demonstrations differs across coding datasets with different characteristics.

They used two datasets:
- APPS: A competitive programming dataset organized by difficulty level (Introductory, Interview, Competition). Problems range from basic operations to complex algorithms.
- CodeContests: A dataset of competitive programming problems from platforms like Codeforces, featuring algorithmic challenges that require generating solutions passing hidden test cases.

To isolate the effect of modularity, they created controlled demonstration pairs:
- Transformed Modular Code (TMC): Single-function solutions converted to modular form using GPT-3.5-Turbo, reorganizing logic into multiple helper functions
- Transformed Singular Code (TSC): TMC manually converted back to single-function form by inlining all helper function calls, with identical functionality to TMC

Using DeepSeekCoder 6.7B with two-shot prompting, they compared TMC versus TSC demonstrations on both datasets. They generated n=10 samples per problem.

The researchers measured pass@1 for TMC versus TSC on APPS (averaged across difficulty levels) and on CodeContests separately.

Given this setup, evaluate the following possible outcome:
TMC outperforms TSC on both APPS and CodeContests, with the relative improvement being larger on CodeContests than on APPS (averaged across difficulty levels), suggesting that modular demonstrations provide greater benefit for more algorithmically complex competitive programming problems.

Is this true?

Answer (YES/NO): NO